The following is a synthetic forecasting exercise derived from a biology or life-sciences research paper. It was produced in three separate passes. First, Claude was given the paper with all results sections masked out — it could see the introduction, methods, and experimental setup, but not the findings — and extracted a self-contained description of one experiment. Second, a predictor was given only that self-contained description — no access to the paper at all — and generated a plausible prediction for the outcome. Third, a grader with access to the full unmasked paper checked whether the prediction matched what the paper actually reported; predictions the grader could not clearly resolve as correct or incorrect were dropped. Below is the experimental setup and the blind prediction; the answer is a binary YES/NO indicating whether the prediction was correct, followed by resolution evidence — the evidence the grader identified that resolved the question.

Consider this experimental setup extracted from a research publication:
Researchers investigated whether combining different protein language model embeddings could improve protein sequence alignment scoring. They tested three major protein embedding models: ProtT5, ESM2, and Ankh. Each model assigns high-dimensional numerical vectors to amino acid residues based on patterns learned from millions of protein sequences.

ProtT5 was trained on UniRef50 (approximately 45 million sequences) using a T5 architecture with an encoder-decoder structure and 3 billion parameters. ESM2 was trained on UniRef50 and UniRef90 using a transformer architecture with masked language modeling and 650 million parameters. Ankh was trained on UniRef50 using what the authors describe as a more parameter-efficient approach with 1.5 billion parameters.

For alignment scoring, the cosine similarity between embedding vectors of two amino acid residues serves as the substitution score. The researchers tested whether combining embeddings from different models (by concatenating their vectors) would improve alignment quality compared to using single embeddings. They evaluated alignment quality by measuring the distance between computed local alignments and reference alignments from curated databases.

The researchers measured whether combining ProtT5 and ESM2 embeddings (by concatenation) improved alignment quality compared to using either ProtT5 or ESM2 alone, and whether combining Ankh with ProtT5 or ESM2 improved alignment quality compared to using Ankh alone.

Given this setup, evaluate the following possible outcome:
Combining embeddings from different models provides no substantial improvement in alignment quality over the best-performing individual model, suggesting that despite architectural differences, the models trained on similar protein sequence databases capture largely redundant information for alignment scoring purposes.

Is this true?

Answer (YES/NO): NO